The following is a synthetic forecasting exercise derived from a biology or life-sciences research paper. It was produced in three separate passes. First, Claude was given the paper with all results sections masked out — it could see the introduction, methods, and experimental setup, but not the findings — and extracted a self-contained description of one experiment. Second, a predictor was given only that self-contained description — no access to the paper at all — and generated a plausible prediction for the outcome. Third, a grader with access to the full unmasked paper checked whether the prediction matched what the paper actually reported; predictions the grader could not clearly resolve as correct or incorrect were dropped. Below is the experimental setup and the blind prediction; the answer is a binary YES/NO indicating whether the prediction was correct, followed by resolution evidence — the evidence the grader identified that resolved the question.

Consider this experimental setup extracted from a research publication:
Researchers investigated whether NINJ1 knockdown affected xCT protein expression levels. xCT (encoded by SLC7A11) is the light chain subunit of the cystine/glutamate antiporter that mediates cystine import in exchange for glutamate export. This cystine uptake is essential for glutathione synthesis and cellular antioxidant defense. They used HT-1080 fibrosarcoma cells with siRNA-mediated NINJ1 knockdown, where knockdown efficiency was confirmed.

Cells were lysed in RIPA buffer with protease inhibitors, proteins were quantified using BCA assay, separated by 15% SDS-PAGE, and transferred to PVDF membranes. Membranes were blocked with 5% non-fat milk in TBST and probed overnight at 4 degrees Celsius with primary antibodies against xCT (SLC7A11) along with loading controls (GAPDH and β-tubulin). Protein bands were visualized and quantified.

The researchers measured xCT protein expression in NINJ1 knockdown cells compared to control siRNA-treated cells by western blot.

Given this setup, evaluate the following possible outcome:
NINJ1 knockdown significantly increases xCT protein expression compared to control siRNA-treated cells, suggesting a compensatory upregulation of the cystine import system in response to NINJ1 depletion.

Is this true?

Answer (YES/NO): YES